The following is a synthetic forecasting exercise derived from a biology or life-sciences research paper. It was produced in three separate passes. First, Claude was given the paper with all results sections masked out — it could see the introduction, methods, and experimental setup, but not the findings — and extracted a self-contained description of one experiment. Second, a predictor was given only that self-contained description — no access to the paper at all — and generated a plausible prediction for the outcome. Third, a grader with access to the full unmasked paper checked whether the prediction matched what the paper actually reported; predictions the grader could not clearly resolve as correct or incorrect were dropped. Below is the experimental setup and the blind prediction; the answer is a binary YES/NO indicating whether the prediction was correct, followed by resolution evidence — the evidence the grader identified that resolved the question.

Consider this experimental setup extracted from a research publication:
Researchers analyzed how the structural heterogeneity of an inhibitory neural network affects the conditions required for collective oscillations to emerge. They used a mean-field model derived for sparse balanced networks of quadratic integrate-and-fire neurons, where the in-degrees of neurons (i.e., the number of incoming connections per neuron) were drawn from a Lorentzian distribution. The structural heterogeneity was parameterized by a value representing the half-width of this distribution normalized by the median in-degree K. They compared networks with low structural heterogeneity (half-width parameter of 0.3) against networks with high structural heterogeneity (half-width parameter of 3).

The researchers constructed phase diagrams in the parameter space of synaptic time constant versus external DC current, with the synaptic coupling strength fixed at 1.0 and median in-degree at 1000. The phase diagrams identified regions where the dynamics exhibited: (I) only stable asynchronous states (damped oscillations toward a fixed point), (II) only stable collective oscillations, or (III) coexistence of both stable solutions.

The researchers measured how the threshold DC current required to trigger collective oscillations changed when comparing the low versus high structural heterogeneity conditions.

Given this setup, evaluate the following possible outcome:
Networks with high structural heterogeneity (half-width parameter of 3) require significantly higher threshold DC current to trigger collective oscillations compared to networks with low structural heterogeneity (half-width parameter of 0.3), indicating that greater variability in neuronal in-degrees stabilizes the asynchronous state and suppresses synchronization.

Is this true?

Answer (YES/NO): YES